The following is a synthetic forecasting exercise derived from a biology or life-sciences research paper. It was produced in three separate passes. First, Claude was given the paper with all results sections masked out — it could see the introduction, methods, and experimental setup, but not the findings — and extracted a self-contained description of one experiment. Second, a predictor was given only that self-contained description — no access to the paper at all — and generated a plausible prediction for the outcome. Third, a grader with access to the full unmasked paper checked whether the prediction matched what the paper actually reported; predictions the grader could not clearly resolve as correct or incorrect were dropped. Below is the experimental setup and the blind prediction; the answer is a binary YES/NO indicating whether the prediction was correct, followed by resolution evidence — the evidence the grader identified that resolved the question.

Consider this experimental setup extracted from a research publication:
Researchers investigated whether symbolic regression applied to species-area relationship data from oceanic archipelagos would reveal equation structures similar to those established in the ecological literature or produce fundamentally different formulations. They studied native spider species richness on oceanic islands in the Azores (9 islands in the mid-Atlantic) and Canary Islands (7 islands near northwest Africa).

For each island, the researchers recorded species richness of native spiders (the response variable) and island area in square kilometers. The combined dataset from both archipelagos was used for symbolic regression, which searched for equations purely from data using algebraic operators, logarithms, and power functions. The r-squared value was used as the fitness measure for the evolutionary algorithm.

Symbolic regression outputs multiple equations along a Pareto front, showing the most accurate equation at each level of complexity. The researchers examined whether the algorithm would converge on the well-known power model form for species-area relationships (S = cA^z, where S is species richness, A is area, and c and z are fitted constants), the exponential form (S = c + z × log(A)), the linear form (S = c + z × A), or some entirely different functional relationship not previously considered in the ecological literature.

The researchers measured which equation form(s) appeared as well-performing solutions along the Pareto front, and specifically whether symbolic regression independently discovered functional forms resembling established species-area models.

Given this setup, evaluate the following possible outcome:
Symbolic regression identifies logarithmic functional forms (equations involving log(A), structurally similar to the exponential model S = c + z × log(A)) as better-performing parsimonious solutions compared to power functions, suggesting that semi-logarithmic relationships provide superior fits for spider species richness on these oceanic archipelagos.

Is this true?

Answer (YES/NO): NO